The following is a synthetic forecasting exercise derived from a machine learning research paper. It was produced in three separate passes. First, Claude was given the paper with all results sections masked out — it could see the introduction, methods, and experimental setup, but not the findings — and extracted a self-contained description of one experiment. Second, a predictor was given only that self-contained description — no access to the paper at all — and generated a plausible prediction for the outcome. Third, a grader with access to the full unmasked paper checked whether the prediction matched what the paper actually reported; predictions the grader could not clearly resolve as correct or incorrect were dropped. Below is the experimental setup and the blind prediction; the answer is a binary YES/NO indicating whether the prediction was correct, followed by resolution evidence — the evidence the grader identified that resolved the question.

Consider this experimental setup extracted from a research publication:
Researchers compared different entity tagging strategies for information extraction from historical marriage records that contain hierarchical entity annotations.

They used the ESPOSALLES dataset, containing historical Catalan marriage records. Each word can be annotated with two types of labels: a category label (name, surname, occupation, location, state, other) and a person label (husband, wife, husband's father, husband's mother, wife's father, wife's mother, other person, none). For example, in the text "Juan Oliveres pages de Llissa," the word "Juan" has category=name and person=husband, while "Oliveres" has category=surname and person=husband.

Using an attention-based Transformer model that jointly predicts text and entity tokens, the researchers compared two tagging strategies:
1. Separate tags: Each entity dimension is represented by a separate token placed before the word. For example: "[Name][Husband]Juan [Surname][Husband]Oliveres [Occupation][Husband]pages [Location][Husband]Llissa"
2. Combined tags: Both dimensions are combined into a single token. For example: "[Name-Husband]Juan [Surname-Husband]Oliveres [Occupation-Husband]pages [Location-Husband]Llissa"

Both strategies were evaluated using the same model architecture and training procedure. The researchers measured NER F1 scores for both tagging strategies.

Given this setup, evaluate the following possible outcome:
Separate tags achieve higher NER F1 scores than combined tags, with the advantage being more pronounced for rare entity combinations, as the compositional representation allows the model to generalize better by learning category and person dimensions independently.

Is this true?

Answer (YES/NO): NO